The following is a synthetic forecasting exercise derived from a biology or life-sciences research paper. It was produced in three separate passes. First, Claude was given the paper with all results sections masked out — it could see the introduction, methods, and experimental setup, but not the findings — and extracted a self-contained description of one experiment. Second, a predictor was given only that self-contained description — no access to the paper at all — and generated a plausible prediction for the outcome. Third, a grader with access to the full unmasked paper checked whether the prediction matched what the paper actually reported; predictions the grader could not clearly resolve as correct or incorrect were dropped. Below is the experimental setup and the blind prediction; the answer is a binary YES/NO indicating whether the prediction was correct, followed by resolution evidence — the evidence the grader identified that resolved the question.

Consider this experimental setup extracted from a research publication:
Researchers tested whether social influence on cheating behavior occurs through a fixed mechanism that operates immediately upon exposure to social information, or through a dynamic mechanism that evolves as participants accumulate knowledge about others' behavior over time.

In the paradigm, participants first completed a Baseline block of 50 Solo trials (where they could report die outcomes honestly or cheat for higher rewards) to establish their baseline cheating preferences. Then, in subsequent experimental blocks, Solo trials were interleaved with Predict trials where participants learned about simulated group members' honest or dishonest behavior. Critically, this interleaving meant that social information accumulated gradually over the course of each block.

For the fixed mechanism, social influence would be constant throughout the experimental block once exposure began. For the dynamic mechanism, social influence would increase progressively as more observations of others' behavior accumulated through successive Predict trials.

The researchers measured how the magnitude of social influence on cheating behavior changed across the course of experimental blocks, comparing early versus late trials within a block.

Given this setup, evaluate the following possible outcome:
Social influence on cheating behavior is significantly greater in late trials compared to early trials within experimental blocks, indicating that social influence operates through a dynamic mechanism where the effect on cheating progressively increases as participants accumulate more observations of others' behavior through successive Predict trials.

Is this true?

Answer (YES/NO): YES